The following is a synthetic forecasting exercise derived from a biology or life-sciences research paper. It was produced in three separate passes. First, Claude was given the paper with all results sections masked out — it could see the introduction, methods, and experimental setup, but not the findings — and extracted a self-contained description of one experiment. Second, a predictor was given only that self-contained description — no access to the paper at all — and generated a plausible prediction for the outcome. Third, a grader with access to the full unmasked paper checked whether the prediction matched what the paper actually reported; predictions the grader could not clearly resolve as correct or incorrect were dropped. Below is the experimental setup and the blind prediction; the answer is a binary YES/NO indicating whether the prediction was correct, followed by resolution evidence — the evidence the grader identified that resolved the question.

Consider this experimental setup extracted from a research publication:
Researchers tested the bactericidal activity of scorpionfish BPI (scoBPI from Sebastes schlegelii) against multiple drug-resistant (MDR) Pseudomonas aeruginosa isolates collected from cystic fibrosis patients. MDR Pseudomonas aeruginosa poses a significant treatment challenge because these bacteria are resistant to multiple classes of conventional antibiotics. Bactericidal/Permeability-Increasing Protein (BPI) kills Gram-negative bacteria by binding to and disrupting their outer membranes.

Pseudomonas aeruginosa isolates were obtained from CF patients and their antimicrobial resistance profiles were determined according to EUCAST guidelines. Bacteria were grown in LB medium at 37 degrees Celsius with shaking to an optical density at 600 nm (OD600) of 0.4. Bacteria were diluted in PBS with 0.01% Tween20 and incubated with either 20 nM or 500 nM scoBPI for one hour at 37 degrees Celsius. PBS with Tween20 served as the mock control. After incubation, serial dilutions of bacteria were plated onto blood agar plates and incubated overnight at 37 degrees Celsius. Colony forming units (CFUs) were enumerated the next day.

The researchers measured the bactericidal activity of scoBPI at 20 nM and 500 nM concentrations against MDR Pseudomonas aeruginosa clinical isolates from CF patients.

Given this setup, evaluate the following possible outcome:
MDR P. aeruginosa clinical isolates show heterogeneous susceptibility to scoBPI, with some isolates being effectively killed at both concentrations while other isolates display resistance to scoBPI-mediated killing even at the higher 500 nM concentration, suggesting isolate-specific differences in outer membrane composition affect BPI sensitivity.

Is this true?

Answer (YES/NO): NO